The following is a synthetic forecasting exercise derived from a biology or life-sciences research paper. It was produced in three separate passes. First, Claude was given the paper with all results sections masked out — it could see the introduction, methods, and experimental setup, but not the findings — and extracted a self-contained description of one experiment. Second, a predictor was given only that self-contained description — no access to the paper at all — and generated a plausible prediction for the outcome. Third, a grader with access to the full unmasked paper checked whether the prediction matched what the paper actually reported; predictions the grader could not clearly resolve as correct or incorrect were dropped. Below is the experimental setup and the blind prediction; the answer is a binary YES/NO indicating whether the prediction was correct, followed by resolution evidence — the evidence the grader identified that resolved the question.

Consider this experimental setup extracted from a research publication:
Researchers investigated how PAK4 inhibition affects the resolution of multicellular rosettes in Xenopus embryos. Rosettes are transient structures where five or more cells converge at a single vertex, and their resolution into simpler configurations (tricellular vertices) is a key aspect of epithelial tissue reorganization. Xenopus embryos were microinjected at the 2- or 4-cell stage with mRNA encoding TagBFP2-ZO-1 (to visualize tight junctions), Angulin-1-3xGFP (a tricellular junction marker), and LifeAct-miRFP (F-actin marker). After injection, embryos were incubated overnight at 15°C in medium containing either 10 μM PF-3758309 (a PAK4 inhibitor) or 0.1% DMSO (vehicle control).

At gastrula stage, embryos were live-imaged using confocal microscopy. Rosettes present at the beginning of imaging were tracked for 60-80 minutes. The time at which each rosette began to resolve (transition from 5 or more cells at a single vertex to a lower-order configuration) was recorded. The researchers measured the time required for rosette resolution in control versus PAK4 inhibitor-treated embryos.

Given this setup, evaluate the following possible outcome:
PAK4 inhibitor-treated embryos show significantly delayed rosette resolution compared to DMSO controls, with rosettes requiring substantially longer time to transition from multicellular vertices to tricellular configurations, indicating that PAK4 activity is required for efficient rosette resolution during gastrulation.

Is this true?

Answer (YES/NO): YES